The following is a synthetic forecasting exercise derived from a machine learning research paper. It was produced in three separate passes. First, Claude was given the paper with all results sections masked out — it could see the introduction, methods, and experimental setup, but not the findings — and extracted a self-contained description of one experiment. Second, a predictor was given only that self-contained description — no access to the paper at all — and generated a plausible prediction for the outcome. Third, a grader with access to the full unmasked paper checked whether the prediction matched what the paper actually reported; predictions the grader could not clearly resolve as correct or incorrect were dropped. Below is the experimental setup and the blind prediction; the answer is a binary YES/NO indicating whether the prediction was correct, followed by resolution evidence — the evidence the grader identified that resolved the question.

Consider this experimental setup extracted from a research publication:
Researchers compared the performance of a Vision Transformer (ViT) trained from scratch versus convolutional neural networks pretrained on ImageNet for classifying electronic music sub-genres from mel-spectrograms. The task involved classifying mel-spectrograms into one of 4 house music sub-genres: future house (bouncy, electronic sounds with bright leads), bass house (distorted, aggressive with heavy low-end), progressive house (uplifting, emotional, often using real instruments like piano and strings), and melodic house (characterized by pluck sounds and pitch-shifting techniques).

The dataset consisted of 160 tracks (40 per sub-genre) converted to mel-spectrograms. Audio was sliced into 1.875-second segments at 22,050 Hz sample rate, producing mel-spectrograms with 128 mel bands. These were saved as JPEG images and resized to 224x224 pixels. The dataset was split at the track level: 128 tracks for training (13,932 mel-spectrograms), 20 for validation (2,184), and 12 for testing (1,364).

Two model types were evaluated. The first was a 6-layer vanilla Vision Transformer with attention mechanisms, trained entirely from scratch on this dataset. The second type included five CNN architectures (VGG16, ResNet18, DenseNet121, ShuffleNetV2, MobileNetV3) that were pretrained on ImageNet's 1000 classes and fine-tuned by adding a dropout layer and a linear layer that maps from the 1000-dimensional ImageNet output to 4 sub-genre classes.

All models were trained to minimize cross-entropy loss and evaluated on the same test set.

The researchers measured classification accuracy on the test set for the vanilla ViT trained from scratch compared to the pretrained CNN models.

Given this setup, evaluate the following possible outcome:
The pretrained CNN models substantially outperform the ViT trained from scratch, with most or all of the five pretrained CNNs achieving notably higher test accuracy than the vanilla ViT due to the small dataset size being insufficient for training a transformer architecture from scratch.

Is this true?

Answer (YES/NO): YES